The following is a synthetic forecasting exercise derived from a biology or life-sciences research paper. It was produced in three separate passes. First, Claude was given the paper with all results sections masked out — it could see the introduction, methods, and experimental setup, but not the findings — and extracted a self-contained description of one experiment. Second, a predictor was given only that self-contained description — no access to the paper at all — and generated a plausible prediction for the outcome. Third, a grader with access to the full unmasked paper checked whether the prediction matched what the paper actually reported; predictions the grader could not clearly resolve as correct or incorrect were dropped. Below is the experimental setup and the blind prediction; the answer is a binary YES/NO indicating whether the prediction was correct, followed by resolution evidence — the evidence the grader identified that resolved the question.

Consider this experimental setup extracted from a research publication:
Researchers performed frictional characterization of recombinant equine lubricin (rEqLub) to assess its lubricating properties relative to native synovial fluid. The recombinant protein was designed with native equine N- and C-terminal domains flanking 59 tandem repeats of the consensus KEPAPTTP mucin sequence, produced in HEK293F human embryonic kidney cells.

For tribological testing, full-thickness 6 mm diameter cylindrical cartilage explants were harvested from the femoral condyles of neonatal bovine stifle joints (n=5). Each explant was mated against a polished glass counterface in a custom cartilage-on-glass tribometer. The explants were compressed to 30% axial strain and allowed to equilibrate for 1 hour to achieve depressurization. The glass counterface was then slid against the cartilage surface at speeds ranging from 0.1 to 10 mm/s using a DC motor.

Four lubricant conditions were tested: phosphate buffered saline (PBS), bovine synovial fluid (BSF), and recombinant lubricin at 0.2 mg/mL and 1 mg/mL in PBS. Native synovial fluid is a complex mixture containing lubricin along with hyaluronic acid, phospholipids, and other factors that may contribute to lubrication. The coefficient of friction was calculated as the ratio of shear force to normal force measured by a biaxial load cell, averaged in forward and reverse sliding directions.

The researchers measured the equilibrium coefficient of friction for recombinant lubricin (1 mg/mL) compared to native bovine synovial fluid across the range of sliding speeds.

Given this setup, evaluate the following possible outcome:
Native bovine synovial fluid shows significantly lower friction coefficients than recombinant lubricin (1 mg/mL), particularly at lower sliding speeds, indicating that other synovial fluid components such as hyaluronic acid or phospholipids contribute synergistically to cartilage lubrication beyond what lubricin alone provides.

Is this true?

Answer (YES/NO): NO